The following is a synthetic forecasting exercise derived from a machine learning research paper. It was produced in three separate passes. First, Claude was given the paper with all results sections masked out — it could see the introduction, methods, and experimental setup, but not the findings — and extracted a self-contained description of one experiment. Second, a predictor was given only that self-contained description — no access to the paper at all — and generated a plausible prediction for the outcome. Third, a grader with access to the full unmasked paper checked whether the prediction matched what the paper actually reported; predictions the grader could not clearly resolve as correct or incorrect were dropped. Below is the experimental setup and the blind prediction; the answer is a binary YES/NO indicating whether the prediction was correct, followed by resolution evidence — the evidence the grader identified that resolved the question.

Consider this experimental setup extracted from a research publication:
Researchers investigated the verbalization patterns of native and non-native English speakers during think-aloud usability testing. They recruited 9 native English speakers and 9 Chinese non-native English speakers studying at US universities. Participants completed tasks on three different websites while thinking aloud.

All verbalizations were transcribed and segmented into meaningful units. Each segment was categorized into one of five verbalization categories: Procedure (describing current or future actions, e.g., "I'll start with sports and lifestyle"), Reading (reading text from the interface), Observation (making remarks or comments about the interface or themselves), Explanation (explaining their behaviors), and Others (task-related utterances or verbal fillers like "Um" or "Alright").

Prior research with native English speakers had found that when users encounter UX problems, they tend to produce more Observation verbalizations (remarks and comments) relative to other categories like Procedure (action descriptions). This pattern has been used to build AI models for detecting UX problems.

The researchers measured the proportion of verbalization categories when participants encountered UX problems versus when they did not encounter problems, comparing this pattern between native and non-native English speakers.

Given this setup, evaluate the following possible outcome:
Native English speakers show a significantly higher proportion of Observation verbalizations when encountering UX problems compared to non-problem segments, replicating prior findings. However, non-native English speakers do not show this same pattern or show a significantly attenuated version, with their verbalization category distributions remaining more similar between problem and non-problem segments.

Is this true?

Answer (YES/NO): NO